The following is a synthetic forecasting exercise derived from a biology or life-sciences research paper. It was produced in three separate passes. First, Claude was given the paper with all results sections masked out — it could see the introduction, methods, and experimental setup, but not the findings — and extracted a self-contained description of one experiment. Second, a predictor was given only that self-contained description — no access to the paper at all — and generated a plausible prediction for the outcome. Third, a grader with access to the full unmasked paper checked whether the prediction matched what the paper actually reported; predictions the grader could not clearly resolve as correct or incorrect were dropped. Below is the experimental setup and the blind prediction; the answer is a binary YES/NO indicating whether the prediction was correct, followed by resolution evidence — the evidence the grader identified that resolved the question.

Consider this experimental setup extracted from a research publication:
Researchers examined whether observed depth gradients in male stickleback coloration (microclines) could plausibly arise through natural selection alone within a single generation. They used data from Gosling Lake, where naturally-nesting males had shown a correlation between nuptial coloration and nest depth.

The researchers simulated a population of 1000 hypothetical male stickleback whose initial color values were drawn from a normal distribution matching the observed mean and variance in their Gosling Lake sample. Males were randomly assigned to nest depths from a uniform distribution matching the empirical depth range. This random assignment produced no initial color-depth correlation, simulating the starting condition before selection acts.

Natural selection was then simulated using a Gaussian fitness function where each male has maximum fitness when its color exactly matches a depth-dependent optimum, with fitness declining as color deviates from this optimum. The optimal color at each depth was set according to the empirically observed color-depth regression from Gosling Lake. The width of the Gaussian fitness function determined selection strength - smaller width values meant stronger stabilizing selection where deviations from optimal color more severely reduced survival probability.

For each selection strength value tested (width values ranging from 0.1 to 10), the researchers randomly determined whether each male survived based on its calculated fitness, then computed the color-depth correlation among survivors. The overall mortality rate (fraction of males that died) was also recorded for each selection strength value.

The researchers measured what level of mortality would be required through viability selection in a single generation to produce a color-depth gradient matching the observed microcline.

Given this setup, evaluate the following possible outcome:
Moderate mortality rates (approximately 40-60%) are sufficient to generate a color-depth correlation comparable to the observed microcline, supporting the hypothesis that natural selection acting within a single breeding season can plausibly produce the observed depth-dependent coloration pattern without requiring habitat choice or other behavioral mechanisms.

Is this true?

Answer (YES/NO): NO